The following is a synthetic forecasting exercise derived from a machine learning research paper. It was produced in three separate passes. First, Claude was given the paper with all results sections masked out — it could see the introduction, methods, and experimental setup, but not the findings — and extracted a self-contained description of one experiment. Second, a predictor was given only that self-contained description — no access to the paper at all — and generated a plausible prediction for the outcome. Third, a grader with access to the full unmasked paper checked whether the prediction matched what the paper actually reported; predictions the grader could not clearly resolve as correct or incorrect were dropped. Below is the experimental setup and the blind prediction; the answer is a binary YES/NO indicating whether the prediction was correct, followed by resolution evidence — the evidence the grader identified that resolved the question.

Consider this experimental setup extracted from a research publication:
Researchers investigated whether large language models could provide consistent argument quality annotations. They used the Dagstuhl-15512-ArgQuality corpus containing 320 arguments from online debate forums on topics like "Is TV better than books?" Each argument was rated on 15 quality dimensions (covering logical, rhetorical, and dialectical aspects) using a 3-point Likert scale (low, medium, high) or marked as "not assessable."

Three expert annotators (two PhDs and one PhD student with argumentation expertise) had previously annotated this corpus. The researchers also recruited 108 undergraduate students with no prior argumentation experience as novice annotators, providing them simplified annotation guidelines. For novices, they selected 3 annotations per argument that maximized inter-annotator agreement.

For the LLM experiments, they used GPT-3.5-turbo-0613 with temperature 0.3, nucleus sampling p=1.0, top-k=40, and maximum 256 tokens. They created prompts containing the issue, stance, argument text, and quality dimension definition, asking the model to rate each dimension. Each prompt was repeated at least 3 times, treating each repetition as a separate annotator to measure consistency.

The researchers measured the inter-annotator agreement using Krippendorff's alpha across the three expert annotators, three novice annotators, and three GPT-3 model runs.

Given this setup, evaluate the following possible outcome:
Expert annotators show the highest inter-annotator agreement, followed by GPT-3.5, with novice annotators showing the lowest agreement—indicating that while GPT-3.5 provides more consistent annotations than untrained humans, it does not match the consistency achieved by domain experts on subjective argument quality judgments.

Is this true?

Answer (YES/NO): NO